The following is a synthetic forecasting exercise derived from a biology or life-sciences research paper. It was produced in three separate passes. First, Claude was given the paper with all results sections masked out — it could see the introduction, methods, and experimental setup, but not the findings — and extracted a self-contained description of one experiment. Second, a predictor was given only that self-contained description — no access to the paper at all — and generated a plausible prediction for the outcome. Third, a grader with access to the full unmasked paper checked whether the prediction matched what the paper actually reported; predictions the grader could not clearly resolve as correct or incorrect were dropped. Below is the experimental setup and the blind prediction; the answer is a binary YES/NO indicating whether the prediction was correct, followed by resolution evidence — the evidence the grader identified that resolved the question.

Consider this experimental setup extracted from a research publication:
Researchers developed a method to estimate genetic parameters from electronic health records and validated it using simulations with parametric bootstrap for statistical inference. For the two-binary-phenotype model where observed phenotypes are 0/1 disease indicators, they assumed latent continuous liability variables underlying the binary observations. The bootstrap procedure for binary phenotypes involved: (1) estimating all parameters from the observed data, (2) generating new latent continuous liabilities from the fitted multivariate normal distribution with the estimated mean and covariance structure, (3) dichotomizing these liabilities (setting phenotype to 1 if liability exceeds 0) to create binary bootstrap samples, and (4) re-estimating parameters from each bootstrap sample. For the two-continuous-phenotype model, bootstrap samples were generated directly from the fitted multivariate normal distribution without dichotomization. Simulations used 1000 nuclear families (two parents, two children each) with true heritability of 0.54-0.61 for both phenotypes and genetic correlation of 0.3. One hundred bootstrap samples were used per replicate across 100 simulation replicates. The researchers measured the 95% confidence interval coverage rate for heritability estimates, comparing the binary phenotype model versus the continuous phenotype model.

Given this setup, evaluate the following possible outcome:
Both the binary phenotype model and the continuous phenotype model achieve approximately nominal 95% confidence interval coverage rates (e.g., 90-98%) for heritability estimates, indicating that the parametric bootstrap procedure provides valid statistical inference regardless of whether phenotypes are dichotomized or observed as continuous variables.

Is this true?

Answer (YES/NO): YES